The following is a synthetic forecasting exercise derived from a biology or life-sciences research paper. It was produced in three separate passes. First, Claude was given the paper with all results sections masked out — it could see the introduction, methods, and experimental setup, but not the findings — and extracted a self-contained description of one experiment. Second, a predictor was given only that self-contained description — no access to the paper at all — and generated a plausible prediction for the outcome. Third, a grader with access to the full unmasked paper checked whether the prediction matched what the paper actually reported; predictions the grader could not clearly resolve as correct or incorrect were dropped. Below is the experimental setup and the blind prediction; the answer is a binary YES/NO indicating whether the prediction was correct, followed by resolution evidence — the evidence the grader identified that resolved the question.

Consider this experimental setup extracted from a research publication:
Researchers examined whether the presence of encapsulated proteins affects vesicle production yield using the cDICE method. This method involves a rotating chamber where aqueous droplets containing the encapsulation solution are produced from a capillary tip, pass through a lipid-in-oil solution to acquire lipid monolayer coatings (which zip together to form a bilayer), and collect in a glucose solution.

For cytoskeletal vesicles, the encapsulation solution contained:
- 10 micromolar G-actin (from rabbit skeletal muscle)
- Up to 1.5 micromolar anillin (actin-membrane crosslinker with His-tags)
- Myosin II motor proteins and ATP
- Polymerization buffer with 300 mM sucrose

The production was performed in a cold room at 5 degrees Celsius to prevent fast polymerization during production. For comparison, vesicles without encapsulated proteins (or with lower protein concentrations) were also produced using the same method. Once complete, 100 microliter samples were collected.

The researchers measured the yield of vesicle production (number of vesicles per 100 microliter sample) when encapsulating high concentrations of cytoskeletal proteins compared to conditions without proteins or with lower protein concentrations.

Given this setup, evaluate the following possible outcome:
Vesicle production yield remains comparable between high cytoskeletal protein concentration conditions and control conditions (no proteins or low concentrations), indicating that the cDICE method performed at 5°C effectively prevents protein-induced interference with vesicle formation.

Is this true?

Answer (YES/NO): NO